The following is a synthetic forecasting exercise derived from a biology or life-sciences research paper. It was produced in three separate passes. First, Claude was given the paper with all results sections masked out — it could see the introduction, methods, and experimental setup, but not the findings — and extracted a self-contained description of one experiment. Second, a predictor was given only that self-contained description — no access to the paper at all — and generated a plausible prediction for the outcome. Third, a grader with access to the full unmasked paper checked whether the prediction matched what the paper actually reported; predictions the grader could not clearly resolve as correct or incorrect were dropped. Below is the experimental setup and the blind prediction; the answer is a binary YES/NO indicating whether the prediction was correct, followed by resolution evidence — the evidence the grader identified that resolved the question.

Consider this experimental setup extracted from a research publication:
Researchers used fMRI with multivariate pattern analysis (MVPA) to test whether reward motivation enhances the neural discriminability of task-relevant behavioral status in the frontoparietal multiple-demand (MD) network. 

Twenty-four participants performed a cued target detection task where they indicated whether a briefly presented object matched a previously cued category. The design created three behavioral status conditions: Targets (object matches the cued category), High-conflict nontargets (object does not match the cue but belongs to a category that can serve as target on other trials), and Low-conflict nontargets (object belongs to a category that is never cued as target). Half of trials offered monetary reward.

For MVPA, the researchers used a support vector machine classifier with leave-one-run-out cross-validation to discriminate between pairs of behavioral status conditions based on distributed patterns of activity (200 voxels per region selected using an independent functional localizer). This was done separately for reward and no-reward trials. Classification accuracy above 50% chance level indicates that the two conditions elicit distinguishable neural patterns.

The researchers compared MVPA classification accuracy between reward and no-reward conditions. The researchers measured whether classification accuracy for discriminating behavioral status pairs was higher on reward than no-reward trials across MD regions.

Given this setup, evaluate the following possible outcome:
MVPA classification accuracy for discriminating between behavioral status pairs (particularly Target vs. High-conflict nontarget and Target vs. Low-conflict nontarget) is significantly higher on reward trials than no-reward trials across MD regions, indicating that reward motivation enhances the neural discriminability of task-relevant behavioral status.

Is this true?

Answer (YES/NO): NO